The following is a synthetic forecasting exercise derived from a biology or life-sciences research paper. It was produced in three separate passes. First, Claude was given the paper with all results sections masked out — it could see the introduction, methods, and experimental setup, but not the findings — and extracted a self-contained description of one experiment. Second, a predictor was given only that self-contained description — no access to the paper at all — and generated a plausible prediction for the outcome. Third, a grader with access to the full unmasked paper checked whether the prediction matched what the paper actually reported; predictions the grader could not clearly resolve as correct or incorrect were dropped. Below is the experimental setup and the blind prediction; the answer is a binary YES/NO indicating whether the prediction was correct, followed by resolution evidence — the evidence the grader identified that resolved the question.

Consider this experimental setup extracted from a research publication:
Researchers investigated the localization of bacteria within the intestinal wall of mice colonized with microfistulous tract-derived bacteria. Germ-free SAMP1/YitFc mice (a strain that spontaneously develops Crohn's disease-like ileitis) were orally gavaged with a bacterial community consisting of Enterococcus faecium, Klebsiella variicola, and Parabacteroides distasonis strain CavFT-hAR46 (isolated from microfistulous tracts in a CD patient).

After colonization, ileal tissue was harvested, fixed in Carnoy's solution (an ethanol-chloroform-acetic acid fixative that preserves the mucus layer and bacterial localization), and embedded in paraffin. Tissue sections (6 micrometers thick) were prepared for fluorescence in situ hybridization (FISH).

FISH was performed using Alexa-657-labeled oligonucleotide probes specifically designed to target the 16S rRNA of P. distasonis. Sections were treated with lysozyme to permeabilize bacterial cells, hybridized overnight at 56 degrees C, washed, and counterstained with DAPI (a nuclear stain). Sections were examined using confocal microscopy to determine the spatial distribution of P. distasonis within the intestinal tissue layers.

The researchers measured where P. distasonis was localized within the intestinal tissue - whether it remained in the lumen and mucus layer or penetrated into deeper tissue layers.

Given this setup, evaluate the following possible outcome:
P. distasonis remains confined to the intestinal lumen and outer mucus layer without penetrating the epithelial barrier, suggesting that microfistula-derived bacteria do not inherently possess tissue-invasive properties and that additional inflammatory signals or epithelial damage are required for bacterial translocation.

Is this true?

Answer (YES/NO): NO